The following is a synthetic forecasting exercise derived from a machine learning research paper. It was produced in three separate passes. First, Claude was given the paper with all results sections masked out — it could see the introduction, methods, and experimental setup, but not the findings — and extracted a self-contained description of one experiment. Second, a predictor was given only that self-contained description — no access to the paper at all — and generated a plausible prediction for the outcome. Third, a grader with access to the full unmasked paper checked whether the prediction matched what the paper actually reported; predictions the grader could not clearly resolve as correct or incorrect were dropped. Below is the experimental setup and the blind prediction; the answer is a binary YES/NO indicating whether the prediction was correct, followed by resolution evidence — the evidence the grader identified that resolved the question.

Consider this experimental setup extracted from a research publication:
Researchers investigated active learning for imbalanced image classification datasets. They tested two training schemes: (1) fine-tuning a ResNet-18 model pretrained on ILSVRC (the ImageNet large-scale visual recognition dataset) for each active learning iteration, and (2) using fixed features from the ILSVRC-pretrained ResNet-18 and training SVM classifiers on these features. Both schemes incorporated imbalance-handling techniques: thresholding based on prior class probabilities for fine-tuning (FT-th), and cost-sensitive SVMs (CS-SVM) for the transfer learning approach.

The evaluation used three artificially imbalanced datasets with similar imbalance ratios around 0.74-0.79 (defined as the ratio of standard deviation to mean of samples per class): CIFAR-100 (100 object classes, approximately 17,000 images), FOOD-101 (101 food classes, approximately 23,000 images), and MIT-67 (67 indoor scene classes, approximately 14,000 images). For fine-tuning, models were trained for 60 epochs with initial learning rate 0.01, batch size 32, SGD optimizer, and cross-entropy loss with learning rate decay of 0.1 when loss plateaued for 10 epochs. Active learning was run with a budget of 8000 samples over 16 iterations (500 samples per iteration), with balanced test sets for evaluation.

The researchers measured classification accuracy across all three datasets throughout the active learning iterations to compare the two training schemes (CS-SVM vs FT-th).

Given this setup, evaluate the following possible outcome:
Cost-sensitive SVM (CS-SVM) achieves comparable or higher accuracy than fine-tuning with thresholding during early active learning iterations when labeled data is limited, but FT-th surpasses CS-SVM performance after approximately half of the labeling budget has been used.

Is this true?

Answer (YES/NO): NO